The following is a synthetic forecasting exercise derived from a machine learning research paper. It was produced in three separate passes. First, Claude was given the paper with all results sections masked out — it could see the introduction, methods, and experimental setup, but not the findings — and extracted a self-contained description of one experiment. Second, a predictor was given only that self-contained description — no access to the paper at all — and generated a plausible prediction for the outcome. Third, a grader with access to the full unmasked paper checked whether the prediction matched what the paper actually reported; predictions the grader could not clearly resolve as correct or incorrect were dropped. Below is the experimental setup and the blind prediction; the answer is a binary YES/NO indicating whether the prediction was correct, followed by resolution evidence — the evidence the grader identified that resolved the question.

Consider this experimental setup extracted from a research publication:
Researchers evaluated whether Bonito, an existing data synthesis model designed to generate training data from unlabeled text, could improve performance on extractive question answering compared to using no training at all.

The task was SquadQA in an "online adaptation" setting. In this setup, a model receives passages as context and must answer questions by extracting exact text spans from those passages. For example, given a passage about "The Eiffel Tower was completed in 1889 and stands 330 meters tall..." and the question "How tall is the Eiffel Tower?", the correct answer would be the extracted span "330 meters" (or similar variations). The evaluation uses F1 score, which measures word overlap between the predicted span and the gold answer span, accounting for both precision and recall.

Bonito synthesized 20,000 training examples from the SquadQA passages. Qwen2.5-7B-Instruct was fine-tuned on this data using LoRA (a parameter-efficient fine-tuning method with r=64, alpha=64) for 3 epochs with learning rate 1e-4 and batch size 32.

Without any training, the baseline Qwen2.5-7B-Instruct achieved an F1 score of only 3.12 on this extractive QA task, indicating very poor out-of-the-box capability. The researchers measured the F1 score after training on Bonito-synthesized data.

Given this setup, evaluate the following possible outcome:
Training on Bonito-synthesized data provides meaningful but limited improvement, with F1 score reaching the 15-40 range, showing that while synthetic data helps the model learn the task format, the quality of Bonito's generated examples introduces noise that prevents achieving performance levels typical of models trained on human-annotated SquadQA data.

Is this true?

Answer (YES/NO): YES